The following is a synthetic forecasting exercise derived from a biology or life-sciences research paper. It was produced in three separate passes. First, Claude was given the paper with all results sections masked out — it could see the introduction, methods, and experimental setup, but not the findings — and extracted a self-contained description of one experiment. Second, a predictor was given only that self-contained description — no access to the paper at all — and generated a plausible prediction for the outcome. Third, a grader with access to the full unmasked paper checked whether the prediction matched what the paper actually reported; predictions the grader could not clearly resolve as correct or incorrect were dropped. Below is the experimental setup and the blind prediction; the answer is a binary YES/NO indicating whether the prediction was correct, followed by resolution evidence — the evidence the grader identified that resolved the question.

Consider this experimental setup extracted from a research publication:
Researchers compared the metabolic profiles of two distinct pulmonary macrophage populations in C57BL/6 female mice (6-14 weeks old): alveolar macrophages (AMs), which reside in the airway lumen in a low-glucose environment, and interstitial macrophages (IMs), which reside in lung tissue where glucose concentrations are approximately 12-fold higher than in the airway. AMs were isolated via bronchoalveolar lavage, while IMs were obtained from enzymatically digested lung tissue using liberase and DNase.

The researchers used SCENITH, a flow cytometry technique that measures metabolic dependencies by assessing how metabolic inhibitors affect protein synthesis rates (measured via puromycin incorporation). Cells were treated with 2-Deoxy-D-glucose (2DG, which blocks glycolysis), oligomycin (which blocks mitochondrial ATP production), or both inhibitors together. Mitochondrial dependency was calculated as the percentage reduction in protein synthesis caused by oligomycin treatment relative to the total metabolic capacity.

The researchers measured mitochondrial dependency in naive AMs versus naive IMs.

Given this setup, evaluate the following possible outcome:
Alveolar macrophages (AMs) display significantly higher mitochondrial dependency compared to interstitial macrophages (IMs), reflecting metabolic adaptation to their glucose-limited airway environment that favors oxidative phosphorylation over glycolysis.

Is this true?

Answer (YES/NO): NO